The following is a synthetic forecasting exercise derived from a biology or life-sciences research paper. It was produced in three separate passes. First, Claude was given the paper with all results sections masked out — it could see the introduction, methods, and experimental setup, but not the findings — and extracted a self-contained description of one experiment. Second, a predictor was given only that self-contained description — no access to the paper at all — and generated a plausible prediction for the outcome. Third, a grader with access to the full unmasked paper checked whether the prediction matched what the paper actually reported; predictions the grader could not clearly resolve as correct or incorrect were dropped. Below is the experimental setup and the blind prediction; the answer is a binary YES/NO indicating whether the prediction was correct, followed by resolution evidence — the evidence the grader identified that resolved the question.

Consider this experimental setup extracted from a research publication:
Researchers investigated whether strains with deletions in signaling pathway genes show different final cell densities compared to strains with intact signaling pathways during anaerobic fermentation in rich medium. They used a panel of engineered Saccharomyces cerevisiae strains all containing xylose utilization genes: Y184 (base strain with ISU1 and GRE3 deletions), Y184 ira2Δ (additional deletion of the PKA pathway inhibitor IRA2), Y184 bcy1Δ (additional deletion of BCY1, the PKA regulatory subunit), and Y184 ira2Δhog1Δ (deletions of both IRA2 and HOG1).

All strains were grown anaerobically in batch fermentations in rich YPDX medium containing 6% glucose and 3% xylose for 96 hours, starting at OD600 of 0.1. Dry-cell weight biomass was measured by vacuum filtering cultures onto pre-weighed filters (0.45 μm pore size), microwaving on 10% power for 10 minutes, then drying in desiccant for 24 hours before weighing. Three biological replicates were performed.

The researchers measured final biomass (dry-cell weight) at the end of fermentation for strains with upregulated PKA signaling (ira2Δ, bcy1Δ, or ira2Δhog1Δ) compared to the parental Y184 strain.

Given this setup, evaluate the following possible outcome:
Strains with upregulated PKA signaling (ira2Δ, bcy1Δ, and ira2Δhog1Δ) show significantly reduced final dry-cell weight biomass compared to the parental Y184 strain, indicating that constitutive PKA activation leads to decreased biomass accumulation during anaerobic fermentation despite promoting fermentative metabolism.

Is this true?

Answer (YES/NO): NO